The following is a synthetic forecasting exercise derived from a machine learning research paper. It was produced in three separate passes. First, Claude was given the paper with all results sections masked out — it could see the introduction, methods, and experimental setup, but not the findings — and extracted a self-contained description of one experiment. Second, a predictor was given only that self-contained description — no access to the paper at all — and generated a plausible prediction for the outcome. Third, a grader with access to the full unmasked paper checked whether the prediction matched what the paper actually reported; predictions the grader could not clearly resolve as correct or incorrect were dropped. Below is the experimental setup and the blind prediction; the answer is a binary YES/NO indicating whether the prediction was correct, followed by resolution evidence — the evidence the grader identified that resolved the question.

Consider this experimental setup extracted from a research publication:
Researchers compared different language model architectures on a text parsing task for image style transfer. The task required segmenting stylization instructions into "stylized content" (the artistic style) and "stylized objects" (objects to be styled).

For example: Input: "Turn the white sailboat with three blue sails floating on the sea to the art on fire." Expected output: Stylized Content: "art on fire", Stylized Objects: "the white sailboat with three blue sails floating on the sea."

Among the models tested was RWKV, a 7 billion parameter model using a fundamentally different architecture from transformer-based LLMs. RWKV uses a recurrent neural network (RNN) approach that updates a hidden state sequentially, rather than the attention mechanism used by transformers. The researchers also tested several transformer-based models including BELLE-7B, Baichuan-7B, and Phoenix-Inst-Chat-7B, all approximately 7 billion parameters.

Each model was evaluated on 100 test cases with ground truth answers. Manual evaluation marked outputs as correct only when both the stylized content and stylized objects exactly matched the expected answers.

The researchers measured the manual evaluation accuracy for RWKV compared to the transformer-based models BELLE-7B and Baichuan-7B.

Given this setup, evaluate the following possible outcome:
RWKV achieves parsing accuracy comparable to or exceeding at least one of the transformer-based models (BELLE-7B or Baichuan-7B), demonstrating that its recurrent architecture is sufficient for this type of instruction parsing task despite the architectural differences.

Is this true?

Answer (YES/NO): YES